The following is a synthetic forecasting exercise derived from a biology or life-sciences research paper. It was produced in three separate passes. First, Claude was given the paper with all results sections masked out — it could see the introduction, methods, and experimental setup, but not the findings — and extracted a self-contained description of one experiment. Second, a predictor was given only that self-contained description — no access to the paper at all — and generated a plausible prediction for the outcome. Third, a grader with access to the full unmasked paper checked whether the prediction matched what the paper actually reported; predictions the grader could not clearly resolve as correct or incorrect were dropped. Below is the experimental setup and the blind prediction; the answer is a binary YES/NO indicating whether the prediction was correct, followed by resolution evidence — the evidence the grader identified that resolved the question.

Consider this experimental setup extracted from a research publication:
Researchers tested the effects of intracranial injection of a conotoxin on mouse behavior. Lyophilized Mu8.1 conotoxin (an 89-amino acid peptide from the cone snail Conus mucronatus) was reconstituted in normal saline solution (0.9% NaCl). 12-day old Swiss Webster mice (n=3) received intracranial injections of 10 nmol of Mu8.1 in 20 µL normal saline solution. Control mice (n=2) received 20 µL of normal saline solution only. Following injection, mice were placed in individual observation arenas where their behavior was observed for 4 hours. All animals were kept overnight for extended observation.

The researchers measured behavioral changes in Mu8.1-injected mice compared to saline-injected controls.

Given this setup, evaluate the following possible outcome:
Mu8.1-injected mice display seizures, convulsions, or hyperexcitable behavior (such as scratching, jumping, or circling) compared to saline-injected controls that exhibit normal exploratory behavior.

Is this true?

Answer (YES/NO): NO